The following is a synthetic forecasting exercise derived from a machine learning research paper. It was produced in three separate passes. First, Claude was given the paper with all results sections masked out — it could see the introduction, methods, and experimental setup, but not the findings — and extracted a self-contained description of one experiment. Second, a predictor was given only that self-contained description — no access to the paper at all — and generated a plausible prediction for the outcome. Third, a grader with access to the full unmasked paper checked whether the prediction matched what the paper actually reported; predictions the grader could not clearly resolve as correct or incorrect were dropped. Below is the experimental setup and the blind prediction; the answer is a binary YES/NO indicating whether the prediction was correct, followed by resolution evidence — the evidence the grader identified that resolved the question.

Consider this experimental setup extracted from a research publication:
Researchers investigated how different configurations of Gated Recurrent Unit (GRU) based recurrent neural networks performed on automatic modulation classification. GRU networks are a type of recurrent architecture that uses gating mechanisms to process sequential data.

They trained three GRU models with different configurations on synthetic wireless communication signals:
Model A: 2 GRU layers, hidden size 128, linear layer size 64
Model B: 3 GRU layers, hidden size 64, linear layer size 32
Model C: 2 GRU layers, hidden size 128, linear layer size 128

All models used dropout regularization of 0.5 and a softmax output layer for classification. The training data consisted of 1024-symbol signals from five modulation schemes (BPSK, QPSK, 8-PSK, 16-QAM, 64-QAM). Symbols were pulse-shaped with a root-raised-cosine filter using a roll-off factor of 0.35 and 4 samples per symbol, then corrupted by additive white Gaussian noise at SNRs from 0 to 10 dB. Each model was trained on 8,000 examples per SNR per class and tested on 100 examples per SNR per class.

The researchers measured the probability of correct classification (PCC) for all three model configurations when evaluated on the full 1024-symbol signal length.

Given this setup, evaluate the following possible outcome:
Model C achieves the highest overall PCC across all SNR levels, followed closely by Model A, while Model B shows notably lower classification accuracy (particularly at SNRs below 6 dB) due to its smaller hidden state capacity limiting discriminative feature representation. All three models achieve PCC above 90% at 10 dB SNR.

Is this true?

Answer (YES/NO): NO